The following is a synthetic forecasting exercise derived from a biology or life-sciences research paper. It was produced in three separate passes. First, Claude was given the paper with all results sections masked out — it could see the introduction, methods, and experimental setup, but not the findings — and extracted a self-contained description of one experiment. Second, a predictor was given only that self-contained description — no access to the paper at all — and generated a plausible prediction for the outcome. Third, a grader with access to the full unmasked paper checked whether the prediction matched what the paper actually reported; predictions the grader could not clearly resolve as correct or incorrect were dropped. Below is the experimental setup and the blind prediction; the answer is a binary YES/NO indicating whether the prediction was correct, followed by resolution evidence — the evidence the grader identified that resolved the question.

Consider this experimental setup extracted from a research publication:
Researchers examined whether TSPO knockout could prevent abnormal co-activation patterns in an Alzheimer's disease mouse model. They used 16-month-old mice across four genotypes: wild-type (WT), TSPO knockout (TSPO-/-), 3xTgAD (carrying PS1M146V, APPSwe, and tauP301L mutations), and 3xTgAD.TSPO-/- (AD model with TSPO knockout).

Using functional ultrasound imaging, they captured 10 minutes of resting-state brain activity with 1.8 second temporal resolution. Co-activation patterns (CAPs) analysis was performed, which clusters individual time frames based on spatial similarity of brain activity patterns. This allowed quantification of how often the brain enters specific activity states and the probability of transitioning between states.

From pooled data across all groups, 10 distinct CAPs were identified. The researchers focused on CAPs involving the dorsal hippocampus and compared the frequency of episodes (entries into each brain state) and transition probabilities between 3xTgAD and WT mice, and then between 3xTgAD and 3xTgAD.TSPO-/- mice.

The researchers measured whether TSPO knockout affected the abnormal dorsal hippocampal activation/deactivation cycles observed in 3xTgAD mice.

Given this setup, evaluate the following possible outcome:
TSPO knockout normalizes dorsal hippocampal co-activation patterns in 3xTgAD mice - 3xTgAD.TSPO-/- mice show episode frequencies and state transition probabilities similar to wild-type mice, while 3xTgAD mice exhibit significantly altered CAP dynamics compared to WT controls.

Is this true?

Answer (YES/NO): NO